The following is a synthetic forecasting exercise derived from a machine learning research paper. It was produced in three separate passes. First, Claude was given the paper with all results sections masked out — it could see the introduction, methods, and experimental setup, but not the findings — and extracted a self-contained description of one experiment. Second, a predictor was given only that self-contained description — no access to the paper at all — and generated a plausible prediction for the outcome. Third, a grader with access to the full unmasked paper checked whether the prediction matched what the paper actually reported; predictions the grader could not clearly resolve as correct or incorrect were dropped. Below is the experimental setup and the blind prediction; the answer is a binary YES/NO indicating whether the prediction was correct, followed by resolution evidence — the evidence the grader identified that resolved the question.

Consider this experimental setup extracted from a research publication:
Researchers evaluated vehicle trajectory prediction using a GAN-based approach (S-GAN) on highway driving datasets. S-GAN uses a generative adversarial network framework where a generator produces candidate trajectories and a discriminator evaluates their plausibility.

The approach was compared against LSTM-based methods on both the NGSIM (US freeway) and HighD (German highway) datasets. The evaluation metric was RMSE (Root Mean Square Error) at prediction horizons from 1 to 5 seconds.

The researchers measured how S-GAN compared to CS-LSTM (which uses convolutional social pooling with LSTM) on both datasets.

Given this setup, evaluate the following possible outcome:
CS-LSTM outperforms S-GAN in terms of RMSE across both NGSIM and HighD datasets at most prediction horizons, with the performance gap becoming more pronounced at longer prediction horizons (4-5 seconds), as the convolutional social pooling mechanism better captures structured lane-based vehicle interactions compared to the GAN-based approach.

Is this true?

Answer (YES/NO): NO